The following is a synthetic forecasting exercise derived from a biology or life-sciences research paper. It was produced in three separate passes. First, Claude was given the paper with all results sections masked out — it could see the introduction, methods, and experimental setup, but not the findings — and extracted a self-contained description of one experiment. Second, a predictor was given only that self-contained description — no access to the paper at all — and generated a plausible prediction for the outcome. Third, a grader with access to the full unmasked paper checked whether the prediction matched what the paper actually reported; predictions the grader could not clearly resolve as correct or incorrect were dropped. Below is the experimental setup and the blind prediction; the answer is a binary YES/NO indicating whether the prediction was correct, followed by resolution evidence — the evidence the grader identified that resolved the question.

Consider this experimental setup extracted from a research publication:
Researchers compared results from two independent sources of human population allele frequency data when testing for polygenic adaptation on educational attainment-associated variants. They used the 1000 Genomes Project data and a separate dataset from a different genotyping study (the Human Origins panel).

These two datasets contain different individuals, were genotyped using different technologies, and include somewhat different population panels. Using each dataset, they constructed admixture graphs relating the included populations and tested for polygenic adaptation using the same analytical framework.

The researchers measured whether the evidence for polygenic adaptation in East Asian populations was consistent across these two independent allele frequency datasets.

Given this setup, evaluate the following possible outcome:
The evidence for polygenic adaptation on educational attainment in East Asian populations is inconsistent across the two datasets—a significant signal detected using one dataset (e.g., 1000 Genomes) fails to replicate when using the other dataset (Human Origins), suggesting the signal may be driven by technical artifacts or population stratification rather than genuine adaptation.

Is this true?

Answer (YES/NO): NO